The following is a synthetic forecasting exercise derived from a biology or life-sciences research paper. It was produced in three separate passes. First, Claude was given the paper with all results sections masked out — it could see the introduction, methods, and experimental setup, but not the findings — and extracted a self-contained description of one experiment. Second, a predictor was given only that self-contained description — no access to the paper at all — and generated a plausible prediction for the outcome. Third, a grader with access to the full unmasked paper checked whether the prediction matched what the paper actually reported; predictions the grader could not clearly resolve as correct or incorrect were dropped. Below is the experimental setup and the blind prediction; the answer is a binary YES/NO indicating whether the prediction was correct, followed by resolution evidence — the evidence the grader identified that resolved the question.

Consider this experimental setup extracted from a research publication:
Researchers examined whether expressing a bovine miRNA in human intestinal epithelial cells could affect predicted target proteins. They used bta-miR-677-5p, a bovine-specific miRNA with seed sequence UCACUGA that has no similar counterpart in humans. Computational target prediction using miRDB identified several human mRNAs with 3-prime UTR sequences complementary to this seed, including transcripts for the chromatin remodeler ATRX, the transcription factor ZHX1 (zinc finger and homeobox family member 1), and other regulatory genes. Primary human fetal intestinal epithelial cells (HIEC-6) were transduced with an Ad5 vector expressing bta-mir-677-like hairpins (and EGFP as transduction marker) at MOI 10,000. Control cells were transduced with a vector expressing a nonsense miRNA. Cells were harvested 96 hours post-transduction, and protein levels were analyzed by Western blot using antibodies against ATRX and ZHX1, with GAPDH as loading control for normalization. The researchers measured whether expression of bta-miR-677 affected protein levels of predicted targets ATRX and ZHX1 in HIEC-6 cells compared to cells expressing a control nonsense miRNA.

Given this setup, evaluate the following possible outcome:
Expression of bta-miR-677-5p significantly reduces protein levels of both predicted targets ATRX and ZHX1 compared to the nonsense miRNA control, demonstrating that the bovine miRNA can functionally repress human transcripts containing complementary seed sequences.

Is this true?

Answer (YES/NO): NO